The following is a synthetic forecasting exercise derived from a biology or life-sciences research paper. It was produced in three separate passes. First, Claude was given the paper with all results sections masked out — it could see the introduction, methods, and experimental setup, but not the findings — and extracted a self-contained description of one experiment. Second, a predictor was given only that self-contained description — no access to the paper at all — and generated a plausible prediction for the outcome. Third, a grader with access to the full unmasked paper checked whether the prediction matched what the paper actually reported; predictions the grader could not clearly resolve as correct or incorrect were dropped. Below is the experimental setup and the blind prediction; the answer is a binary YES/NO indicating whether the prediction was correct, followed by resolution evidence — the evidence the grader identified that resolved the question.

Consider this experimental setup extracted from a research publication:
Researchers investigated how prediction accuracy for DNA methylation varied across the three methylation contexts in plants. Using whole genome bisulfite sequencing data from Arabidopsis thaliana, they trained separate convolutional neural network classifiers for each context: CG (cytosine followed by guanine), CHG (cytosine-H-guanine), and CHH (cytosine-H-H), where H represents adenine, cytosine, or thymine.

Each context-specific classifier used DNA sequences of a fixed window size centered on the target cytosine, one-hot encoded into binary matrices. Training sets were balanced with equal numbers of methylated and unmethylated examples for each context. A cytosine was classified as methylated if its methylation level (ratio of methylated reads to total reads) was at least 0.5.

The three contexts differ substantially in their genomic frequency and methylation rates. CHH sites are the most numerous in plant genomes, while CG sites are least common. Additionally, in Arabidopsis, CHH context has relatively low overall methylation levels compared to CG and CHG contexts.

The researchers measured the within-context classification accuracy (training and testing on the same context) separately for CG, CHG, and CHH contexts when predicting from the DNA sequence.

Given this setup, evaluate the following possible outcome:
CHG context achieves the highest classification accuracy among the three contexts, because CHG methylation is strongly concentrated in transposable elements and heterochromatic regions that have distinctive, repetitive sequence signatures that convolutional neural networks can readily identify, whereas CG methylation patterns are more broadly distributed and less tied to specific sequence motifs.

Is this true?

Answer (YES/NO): YES